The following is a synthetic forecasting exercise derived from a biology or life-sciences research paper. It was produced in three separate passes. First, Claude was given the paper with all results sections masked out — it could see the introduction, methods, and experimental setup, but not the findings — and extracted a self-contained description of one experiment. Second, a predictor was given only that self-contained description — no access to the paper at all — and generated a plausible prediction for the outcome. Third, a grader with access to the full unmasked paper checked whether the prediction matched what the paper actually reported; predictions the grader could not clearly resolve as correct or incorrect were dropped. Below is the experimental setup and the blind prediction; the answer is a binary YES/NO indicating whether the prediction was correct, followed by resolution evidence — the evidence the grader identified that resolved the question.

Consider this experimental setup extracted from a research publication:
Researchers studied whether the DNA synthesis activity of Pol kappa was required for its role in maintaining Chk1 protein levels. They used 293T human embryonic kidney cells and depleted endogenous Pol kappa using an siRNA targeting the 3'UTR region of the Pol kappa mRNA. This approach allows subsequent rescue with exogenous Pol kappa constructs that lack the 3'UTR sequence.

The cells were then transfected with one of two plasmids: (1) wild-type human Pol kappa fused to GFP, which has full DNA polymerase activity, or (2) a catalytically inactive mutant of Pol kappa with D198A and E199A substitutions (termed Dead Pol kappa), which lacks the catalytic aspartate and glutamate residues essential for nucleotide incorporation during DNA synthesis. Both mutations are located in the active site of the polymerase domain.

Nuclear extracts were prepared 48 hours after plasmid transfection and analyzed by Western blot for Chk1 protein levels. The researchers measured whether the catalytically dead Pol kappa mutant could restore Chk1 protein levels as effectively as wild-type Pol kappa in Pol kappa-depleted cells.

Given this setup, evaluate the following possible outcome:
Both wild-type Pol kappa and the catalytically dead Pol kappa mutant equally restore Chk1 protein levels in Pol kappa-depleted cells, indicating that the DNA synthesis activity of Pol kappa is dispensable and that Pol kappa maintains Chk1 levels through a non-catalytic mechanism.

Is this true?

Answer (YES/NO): YES